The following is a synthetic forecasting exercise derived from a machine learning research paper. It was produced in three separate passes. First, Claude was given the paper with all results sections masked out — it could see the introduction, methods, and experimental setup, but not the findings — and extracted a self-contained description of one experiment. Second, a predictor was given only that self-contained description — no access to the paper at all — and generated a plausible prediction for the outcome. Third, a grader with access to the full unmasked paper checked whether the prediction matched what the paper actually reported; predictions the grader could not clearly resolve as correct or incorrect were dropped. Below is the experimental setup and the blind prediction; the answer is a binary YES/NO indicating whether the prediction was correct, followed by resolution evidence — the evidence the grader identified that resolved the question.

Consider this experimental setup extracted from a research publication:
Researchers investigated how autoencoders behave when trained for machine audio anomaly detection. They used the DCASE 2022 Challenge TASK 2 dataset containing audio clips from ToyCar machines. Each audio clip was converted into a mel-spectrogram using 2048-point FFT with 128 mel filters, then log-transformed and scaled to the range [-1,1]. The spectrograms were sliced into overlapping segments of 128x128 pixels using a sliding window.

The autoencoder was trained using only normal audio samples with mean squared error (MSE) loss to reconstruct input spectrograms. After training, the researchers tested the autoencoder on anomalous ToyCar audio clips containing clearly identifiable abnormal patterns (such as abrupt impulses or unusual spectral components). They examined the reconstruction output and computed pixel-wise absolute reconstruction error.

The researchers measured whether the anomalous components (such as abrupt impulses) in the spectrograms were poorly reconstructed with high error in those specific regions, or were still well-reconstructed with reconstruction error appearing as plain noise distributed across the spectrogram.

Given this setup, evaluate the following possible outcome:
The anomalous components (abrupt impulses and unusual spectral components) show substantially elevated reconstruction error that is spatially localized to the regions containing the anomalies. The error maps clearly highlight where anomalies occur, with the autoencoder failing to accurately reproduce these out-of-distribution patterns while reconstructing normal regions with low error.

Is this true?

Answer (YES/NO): NO